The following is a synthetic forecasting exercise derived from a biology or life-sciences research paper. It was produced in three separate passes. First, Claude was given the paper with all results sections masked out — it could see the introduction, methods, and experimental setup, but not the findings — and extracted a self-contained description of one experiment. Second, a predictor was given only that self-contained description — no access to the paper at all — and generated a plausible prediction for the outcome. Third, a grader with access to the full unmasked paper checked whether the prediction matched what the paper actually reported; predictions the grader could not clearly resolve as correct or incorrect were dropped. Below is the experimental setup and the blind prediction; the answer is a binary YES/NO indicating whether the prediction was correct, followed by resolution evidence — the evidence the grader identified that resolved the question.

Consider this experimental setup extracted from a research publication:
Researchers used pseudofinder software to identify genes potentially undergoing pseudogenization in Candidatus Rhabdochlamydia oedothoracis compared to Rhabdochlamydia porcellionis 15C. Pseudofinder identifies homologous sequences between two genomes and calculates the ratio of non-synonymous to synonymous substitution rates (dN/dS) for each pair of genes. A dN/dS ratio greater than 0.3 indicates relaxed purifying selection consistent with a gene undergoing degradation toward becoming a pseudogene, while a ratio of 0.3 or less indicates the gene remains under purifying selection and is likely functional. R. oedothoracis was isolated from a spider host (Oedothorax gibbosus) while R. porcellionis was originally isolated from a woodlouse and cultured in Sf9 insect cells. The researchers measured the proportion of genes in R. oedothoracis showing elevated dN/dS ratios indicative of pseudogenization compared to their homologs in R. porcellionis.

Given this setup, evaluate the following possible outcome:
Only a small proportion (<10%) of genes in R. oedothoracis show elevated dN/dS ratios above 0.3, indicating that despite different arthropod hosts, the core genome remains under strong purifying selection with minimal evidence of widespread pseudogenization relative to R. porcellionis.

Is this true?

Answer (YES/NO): NO